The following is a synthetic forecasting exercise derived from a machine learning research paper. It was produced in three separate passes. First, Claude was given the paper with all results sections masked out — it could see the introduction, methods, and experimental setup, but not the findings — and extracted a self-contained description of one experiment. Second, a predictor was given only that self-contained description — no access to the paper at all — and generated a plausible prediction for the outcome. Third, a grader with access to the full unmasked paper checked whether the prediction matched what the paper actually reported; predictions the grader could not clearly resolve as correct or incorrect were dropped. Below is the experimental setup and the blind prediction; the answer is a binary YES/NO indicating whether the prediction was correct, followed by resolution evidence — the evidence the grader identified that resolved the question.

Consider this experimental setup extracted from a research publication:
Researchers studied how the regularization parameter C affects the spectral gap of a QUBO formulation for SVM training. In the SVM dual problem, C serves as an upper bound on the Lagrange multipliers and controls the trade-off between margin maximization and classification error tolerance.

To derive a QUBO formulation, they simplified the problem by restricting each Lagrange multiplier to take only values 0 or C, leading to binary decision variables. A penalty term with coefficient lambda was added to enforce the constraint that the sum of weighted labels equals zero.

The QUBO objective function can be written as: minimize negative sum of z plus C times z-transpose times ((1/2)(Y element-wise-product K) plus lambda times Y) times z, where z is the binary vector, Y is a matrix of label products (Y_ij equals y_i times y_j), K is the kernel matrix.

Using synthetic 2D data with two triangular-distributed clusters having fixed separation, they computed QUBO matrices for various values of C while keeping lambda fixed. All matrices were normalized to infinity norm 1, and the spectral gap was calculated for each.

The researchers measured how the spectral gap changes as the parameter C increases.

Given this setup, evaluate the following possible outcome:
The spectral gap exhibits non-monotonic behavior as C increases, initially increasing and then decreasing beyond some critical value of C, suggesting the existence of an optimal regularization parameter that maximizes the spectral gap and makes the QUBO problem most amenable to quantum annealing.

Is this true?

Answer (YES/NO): NO